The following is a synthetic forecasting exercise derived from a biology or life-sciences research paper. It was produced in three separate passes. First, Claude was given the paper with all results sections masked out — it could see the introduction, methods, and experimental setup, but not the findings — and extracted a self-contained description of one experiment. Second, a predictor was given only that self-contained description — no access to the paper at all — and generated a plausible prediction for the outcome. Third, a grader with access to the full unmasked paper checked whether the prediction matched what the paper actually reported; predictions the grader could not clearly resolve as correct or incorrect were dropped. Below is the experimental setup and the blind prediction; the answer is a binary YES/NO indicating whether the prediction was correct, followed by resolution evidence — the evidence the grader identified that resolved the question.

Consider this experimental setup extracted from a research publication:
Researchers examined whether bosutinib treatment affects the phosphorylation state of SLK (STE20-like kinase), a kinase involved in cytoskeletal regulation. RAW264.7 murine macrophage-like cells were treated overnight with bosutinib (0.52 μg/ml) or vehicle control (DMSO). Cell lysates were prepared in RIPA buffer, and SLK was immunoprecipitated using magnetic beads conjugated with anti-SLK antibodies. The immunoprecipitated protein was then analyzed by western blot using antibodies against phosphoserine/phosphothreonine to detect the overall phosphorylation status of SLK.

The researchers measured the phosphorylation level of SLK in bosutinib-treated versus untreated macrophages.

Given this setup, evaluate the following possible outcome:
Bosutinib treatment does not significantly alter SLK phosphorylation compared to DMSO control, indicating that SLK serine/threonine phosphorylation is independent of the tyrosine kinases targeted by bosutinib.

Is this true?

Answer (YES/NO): NO